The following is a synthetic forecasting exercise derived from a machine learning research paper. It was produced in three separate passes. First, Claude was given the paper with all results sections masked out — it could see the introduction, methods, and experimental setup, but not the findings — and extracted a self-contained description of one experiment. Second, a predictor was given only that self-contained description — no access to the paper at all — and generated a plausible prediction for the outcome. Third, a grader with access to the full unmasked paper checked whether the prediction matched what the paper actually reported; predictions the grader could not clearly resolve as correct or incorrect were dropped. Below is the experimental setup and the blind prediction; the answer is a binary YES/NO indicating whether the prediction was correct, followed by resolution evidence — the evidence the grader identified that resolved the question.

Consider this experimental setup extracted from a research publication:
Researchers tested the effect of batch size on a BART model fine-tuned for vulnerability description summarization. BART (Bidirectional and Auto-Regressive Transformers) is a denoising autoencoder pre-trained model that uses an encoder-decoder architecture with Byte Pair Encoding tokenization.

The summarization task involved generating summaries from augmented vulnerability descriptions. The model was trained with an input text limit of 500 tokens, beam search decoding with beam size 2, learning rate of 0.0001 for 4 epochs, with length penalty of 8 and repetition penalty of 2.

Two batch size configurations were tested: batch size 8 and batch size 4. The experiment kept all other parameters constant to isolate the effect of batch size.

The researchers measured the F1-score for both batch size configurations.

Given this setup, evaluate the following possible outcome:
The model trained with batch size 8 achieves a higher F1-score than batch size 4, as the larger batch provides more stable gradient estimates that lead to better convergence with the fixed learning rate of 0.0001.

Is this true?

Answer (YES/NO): YES